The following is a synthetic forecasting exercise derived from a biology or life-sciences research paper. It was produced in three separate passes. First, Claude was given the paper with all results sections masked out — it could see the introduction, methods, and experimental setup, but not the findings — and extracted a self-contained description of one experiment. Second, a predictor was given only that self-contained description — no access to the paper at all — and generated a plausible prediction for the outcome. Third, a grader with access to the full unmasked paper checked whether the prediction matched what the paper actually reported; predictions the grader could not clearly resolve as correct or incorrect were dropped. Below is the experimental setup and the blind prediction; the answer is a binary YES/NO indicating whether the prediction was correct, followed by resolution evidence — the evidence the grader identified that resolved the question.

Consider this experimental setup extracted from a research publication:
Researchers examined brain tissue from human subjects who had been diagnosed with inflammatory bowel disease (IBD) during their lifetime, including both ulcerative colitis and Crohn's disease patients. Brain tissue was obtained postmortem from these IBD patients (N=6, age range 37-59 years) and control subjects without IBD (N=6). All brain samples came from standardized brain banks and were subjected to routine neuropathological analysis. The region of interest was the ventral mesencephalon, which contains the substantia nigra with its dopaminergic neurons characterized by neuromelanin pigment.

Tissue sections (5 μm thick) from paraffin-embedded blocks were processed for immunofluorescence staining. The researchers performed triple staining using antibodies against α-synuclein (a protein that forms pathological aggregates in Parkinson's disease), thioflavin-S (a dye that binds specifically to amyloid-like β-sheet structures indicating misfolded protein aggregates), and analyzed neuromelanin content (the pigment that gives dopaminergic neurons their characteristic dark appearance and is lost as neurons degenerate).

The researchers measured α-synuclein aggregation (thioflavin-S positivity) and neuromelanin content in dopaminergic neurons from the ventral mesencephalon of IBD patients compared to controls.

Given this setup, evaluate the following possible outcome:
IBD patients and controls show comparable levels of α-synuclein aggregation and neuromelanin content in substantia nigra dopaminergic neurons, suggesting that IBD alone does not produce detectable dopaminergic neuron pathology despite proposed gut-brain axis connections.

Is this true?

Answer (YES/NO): NO